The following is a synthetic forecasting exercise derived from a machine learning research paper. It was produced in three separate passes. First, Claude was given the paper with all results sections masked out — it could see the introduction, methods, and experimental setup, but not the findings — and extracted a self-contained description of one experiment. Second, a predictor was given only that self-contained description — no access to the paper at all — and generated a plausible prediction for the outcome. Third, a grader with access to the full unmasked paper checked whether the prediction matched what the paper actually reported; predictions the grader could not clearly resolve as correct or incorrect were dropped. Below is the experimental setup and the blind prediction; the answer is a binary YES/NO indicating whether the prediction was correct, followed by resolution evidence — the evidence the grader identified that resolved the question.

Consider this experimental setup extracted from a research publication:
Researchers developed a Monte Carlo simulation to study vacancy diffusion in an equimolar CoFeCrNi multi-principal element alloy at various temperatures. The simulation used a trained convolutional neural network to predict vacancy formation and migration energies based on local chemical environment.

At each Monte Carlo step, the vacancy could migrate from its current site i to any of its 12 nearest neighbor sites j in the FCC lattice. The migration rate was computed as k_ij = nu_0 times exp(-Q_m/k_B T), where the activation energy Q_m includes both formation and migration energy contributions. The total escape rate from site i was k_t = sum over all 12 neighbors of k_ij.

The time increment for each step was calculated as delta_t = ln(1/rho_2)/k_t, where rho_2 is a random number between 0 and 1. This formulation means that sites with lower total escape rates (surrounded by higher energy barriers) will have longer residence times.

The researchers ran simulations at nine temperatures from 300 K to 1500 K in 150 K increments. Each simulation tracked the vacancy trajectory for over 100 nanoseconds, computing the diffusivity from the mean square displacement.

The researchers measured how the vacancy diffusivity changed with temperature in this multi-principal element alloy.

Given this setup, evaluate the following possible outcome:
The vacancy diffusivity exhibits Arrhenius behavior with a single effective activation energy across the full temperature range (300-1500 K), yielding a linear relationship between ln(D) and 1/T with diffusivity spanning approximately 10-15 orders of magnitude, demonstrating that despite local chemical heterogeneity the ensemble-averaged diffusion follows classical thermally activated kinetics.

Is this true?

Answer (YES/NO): NO